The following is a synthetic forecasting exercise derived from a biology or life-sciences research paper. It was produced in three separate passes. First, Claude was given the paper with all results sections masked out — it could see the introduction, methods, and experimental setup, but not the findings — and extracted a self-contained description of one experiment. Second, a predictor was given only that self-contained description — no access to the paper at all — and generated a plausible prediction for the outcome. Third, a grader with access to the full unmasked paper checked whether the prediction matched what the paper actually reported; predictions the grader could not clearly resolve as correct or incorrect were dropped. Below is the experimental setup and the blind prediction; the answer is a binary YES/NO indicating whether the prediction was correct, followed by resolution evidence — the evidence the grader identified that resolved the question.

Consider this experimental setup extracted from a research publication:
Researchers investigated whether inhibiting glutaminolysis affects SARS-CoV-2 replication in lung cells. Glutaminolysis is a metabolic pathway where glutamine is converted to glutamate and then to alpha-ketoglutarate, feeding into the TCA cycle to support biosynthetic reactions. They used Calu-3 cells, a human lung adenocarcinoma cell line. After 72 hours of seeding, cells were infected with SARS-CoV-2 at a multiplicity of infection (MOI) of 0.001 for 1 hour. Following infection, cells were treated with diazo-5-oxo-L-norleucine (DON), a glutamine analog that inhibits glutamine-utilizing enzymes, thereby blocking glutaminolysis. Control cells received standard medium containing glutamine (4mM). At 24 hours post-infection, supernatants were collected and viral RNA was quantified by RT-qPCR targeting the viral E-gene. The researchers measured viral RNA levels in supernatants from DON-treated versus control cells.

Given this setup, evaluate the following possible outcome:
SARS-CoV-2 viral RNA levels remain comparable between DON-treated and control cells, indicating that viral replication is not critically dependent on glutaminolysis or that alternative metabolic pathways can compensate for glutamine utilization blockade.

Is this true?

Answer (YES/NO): NO